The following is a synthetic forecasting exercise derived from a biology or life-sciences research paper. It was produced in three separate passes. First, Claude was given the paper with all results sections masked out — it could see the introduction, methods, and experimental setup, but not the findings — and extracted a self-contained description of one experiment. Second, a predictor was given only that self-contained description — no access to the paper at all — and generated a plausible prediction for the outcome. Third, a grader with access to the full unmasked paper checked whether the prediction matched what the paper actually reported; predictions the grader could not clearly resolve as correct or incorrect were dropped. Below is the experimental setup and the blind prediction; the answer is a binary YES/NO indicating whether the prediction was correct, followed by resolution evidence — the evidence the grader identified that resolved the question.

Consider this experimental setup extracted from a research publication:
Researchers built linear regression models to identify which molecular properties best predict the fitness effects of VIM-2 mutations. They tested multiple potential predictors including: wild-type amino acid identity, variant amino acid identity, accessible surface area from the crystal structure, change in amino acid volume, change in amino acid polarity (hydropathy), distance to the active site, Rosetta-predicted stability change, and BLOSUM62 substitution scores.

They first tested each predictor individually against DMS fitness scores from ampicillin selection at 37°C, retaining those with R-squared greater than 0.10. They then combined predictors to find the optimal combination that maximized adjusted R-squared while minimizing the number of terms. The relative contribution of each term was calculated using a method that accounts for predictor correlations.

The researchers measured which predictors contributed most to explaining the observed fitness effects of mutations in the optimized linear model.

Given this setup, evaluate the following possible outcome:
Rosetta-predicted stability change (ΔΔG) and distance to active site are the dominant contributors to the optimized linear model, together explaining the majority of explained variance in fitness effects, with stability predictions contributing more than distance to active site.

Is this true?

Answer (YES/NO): NO